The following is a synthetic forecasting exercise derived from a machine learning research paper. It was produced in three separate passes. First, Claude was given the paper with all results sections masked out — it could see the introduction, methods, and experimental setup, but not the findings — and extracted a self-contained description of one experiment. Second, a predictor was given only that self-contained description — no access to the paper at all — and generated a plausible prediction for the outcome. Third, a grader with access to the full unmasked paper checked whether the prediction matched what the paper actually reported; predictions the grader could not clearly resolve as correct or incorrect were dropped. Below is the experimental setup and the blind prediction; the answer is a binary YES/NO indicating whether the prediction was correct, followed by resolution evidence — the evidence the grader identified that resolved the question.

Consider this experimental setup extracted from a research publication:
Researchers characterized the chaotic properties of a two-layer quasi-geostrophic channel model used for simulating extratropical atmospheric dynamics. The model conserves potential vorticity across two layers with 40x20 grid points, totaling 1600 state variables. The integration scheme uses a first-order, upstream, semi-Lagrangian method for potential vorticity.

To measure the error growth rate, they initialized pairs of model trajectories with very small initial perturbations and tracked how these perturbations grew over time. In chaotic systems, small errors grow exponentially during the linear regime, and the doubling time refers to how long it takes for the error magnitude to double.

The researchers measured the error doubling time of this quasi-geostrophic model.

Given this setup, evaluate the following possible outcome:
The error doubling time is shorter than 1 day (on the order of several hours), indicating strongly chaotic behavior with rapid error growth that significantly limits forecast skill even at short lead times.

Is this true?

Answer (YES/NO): NO